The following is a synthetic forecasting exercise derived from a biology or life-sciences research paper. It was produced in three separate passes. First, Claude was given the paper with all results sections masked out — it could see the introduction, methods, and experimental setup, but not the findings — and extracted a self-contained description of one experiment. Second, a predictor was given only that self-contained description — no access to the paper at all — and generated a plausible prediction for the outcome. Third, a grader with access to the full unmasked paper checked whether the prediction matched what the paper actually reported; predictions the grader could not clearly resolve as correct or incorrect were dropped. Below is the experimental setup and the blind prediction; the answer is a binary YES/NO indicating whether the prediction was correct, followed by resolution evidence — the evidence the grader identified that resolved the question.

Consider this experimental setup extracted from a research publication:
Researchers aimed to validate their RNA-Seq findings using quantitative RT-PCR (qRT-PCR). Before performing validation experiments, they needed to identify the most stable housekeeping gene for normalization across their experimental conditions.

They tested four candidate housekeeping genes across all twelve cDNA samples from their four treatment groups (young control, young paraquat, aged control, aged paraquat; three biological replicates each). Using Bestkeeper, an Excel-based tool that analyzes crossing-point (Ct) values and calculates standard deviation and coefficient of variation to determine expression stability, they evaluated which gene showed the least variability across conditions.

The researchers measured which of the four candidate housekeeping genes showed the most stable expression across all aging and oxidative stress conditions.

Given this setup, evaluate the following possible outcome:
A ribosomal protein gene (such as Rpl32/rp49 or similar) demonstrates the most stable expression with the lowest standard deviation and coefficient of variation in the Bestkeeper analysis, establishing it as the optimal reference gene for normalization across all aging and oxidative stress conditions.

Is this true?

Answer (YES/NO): NO